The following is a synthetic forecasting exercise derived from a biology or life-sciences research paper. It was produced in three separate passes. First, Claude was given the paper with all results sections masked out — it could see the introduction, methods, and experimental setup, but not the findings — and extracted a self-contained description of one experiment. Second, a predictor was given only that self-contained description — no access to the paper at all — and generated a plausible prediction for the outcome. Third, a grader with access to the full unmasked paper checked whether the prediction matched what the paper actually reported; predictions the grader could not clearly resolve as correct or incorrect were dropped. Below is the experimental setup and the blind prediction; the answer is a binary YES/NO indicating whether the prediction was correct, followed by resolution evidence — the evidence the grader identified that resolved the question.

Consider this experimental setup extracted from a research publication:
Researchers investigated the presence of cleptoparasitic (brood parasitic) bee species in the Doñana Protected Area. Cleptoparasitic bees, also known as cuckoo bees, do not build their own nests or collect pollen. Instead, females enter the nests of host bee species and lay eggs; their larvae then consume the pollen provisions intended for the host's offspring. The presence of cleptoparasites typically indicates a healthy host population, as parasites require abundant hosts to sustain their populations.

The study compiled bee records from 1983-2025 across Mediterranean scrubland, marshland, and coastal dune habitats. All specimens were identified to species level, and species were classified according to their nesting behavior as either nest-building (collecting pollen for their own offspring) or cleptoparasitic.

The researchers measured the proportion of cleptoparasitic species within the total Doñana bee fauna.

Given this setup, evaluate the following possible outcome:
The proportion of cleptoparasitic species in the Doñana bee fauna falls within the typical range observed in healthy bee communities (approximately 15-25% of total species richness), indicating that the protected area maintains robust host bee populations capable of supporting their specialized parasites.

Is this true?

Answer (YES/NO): NO